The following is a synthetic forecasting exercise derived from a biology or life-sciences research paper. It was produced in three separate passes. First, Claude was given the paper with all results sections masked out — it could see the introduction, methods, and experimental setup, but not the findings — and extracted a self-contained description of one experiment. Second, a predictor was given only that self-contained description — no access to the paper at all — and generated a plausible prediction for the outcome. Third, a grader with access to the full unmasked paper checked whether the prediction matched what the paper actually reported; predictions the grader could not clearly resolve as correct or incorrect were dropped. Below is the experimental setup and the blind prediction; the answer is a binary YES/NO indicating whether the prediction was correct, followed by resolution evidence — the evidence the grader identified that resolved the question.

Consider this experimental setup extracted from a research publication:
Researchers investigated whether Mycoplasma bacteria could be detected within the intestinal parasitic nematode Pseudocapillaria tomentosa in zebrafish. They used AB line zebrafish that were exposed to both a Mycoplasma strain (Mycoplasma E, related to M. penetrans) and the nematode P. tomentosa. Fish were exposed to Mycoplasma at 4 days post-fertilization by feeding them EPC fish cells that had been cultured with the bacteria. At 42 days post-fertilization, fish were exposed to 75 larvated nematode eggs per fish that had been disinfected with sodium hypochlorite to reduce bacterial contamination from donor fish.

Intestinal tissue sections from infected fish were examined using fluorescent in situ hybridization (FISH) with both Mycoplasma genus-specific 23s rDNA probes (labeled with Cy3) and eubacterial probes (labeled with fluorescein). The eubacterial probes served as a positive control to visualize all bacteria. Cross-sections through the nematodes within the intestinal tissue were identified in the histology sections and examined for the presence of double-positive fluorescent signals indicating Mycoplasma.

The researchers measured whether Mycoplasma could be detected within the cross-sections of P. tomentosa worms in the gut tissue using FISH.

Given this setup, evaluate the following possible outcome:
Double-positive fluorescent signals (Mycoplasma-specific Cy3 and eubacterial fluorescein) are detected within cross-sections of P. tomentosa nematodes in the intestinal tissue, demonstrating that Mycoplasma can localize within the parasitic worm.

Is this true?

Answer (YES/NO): YES